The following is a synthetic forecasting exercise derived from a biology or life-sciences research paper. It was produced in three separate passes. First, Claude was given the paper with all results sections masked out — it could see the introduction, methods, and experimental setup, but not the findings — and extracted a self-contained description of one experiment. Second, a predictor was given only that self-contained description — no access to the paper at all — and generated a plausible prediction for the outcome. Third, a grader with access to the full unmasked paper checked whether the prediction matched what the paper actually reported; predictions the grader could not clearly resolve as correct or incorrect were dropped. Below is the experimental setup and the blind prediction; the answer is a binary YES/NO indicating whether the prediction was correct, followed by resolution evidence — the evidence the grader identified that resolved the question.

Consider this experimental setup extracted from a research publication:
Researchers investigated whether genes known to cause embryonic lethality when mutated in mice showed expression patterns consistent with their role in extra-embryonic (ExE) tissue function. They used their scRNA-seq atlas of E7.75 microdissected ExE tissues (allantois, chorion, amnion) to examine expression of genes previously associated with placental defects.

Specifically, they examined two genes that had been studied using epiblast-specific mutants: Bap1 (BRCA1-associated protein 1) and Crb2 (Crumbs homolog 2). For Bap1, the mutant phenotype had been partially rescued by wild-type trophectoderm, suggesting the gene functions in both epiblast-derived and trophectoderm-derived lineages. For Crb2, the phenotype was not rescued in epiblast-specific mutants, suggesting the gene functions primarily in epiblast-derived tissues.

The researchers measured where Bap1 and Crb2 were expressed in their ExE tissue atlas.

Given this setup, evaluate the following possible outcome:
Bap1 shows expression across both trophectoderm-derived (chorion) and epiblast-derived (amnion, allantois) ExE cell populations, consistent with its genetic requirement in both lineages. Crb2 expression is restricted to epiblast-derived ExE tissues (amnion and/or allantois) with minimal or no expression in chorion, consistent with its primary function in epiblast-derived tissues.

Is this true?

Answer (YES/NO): NO